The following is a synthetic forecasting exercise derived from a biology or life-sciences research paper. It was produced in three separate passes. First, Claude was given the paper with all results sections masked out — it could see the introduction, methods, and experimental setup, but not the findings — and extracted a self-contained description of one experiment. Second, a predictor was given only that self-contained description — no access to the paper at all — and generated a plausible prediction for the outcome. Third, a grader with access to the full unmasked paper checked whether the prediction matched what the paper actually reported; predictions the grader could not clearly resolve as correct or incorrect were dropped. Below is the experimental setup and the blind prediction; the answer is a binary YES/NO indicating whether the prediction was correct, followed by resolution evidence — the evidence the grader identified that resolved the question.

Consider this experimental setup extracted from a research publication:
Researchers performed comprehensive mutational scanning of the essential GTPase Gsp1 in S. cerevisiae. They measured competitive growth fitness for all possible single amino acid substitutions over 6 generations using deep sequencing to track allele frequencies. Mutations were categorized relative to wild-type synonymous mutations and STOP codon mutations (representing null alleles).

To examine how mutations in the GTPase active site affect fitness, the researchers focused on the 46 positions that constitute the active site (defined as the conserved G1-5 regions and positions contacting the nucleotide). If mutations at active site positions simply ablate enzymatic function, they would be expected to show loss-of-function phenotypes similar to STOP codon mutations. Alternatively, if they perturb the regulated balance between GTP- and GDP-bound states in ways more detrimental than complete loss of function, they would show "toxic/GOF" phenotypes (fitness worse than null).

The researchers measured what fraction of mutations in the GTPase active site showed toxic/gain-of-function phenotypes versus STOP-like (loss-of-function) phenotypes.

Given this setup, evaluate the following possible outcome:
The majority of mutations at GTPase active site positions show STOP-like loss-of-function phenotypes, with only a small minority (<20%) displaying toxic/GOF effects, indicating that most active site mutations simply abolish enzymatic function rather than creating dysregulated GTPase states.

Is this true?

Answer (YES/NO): NO